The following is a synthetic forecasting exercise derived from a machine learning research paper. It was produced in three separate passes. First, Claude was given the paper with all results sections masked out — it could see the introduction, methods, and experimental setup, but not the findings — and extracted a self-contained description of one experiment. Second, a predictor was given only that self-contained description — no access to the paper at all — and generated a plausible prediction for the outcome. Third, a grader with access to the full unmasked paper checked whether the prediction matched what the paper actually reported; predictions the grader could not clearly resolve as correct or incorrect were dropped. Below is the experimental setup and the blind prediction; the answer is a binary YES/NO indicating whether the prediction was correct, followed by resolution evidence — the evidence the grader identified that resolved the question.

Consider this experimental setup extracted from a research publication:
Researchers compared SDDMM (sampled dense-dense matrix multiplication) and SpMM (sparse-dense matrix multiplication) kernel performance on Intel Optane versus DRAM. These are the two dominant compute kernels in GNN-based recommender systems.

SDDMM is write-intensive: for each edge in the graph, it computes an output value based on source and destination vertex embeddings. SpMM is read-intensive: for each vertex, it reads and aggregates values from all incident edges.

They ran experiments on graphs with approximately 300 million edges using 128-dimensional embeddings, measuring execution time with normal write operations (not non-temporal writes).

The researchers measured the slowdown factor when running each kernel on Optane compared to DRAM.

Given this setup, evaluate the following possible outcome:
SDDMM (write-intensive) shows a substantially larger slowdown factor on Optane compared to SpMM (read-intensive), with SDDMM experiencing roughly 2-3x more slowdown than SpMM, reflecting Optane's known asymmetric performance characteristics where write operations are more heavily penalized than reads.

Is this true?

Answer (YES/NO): YES